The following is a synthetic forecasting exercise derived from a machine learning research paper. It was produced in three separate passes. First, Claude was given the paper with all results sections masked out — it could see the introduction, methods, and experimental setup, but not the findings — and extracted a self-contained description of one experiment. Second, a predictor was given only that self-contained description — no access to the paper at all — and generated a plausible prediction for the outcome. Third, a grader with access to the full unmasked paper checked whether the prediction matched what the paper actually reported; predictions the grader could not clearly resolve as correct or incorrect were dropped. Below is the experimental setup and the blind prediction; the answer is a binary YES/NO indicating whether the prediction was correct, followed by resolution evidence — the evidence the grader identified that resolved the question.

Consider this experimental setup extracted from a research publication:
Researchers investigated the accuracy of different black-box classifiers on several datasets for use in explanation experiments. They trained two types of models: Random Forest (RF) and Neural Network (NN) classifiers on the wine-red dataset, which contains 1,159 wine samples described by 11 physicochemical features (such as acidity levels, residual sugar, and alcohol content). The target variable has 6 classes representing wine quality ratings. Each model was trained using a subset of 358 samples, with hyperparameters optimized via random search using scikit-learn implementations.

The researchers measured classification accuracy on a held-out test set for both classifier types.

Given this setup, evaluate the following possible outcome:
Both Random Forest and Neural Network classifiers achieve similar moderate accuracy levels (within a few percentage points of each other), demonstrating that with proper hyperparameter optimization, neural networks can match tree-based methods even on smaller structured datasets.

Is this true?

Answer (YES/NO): NO